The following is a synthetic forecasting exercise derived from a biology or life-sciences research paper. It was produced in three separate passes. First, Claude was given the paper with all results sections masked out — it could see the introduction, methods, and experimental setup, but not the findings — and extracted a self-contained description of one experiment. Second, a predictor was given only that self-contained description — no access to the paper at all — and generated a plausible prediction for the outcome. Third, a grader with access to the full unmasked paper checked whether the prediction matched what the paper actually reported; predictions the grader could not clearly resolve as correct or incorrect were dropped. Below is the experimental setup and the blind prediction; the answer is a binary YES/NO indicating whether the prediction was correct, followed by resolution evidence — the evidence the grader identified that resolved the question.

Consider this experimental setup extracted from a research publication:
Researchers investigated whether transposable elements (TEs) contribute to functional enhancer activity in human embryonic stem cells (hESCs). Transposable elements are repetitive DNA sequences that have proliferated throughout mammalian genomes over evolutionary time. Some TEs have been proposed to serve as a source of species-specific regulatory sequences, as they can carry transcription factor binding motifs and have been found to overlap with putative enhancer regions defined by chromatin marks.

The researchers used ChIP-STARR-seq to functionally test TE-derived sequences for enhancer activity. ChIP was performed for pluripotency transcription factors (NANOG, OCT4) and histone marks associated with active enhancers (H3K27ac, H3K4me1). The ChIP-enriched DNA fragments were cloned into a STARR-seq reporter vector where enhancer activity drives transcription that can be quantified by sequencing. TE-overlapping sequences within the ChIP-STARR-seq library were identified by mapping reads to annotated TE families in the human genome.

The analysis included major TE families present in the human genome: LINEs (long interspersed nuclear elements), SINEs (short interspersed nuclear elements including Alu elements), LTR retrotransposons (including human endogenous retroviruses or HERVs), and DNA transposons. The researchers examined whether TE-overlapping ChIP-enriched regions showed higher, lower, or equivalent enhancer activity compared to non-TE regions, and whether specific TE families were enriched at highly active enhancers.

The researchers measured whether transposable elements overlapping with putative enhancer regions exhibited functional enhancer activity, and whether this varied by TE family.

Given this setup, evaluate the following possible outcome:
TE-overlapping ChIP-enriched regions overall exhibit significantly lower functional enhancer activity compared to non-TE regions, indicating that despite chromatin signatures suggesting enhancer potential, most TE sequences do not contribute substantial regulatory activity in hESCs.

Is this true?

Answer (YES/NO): NO